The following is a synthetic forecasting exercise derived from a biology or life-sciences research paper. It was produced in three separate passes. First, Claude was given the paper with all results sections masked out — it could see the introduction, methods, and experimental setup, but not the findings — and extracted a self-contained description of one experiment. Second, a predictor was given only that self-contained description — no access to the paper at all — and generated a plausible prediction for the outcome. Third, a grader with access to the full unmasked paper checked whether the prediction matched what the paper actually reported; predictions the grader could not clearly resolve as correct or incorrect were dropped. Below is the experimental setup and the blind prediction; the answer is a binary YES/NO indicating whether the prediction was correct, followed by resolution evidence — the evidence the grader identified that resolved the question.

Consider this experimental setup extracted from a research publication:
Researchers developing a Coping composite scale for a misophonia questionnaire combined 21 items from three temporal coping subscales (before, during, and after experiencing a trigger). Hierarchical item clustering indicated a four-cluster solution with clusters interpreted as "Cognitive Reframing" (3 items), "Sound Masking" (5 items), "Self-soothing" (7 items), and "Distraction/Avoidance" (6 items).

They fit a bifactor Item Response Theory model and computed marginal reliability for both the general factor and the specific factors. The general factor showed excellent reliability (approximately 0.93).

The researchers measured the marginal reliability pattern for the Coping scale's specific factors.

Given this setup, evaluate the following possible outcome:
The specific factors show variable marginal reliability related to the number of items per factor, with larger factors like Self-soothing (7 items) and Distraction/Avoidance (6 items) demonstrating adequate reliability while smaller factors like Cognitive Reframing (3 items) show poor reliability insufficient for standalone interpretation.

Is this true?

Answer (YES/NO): NO